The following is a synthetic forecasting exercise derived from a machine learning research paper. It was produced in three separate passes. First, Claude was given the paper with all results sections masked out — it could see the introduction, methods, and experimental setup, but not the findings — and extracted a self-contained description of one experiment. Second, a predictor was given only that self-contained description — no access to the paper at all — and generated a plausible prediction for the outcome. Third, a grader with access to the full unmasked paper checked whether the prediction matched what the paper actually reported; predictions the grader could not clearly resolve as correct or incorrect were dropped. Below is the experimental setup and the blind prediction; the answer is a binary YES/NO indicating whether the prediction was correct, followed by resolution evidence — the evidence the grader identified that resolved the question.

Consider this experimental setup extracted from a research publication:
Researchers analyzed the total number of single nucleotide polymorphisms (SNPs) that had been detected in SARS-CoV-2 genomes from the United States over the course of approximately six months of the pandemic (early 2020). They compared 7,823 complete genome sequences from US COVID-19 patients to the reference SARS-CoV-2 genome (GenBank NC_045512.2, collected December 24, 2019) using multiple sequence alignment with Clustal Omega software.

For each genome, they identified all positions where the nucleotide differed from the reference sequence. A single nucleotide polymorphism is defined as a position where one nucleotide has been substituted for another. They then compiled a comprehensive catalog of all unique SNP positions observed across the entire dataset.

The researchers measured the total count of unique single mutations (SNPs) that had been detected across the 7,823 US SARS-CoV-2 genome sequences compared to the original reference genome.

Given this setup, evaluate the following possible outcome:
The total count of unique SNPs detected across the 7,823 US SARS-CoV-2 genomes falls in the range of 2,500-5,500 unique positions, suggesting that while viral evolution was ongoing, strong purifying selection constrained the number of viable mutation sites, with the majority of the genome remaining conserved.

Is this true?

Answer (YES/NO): YES